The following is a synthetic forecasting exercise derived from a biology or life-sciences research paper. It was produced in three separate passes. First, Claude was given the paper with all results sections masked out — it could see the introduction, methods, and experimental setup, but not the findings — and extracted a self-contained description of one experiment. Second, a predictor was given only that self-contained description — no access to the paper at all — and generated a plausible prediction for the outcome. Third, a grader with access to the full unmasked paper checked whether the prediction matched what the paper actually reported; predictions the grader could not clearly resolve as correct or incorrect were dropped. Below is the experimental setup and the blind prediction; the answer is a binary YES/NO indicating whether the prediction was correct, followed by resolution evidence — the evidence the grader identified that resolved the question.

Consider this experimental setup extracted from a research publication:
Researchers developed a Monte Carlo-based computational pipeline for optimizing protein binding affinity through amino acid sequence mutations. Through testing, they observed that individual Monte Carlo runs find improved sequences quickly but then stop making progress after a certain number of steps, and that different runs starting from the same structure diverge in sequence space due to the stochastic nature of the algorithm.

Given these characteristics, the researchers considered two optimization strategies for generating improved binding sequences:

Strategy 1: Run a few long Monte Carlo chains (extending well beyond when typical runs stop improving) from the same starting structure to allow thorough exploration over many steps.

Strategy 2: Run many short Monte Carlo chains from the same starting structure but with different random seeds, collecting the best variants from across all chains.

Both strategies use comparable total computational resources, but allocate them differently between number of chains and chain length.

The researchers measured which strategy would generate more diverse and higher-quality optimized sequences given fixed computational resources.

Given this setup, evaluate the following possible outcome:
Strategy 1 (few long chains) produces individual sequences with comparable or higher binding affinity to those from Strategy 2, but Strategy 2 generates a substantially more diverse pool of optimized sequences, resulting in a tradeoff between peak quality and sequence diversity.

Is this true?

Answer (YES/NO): NO